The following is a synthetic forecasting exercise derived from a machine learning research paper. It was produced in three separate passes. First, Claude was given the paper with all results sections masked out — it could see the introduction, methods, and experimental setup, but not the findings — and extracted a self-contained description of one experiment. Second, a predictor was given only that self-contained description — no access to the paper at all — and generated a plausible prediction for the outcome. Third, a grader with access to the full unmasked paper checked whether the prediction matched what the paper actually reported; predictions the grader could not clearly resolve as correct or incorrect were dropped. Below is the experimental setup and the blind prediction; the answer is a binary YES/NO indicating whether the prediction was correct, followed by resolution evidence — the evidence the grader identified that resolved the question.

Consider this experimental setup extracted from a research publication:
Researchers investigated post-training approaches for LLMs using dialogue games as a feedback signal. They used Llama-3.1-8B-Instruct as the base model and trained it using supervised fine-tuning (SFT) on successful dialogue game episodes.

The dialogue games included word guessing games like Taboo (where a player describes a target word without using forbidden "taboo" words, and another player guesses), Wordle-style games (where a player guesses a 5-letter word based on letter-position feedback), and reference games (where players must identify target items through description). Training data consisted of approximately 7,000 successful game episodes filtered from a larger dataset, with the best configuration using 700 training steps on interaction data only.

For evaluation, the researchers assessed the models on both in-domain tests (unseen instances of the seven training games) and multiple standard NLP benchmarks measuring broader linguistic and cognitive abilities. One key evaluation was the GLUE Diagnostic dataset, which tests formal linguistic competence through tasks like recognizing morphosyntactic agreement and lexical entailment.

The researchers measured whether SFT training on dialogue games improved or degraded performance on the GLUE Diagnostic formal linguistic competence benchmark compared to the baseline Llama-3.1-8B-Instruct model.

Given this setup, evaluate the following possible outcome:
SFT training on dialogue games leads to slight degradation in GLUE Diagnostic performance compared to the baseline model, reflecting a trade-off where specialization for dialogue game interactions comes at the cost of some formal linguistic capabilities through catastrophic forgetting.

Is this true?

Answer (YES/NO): YES